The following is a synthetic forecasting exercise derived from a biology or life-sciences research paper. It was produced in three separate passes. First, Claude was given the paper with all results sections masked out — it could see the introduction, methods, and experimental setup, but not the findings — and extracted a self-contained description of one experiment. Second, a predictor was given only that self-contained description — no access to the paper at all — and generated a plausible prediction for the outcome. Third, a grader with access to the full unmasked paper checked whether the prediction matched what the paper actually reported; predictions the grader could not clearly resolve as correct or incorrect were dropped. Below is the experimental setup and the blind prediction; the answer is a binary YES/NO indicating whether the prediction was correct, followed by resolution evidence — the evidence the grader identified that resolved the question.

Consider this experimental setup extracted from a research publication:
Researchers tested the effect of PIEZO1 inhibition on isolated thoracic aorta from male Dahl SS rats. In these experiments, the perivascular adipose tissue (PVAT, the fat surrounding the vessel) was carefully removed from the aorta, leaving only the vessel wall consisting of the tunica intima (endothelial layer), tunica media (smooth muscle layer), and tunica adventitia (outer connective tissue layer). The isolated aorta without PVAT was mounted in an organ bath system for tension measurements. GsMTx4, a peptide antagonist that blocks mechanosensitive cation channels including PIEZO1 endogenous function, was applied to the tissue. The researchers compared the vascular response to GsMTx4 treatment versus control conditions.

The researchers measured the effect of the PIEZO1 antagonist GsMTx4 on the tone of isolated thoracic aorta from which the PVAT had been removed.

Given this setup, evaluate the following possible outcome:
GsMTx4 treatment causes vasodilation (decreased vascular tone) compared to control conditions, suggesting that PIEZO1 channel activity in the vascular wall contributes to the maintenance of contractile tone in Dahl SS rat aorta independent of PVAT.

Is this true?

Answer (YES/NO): NO